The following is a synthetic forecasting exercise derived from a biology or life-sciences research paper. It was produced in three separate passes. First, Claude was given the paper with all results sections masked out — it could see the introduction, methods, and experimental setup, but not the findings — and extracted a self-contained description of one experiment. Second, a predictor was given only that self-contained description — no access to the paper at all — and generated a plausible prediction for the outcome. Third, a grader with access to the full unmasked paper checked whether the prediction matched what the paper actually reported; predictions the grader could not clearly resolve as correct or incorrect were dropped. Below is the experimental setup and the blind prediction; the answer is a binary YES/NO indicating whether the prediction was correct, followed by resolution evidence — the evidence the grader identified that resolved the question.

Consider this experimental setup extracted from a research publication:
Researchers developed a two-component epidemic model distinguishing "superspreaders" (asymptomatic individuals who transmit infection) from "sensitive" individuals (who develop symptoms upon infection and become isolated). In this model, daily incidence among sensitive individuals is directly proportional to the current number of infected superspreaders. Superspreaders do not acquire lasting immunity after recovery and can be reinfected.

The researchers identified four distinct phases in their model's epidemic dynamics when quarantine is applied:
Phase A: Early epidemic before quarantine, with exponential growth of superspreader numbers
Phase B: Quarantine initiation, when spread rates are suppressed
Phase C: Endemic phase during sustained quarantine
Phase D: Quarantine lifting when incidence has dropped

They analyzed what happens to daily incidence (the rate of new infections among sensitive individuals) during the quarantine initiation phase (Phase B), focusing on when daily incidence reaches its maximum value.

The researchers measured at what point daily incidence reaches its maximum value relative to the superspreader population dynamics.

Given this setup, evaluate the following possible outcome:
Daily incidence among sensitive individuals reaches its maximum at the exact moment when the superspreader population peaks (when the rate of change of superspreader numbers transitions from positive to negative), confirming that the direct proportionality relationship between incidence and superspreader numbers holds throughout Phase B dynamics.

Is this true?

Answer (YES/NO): NO